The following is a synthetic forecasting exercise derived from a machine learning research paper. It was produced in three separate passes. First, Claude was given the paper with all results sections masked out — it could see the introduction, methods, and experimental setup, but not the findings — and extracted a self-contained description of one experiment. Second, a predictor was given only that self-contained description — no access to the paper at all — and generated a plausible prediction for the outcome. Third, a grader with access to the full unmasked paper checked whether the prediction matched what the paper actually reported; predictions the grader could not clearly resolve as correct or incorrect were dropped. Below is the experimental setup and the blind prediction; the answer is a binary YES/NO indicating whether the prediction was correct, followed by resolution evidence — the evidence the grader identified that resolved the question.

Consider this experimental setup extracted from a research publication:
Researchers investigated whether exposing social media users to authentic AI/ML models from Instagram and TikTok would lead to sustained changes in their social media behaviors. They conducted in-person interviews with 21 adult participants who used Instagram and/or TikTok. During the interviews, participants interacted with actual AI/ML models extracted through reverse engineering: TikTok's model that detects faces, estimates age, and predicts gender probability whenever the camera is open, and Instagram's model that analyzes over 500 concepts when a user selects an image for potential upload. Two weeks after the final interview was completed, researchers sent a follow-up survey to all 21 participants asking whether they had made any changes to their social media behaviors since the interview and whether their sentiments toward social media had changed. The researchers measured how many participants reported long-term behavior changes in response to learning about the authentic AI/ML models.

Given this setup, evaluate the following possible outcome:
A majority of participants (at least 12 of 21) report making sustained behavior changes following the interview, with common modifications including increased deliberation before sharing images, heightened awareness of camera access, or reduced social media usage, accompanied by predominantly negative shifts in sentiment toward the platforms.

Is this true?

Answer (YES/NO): NO